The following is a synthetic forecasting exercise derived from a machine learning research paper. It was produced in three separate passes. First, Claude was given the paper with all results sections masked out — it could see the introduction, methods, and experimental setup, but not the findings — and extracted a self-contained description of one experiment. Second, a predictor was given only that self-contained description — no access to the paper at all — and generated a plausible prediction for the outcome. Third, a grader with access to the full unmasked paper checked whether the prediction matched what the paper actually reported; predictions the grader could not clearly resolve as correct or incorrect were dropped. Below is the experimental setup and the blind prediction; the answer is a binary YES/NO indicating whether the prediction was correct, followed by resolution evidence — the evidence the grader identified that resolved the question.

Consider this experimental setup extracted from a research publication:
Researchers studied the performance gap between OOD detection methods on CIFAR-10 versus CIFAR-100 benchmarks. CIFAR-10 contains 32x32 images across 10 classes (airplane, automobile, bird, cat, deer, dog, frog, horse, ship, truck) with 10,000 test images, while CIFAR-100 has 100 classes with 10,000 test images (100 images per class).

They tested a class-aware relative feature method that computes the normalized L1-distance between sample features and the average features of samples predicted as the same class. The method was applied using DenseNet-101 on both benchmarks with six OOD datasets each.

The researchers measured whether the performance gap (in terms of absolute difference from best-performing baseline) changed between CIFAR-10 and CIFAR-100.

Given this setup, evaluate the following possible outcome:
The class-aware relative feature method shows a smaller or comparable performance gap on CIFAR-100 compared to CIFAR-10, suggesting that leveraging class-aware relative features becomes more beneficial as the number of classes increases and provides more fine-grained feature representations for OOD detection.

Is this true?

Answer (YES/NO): NO